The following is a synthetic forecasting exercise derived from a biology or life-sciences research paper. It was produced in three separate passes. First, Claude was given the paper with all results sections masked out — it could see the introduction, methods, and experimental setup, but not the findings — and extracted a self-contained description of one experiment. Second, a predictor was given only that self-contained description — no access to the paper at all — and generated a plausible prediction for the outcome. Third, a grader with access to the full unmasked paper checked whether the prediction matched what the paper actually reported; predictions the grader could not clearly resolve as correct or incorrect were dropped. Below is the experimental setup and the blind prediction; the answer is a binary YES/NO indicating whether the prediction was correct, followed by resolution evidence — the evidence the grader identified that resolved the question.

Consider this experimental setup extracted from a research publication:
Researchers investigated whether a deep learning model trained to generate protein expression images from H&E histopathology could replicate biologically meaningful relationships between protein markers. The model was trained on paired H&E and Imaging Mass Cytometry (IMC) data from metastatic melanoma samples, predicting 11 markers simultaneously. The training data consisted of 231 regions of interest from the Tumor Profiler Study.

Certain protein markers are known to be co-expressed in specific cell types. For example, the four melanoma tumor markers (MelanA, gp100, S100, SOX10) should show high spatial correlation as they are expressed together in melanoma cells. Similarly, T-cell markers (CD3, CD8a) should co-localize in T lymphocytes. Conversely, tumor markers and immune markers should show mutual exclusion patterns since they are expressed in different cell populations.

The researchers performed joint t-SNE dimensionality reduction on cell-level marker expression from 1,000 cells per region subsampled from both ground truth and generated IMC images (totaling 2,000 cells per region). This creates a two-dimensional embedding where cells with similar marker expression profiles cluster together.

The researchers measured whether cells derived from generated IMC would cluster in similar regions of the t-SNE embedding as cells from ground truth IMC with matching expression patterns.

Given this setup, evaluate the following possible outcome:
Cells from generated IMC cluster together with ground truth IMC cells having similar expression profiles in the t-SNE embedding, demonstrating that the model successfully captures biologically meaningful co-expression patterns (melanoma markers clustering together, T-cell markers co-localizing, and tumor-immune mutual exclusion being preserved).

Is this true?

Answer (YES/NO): YES